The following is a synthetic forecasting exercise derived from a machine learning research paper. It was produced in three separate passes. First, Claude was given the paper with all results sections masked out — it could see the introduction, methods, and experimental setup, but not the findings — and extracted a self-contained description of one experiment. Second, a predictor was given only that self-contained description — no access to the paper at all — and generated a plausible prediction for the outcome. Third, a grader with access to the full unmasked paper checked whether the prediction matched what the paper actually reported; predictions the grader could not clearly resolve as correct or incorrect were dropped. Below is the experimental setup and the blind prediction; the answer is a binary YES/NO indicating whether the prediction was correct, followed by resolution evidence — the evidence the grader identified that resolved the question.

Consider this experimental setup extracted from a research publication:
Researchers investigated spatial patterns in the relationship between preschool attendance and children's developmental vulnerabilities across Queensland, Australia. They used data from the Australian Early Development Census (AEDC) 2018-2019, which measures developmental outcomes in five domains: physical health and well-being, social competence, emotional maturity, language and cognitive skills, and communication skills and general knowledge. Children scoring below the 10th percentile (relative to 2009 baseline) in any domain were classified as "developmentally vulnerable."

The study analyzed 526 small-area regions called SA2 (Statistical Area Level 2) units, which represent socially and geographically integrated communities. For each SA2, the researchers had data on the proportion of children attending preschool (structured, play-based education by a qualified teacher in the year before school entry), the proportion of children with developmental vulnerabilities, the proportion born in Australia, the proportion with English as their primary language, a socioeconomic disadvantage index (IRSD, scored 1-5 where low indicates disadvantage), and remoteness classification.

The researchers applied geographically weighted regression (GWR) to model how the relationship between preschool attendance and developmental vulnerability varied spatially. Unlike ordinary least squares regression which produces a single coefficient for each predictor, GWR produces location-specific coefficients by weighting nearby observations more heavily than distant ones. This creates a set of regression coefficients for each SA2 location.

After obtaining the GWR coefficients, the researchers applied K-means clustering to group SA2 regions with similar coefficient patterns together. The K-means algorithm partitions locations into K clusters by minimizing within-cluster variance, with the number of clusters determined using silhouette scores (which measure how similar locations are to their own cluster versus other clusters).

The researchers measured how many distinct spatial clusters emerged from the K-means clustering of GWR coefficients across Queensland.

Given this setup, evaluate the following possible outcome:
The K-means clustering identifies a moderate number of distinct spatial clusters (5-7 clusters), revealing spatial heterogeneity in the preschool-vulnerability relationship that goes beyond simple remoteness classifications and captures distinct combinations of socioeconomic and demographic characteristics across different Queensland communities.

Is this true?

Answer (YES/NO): NO